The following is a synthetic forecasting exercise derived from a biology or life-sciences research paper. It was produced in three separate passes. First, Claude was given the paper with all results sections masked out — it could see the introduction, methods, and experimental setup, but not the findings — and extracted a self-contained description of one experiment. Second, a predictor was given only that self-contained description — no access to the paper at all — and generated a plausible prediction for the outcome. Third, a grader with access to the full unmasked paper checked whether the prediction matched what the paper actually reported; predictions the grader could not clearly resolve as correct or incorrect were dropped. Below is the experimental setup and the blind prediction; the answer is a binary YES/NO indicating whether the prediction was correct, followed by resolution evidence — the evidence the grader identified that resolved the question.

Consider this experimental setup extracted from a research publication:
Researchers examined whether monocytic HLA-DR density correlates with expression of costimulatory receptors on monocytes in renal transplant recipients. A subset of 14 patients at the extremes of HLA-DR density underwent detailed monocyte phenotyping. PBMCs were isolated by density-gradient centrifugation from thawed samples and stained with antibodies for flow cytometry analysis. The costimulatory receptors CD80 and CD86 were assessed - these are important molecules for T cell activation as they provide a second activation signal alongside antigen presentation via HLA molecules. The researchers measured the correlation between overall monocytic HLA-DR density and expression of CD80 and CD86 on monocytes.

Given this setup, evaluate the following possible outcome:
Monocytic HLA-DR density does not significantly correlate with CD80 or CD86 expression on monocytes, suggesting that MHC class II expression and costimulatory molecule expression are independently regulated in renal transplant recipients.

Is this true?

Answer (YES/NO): NO